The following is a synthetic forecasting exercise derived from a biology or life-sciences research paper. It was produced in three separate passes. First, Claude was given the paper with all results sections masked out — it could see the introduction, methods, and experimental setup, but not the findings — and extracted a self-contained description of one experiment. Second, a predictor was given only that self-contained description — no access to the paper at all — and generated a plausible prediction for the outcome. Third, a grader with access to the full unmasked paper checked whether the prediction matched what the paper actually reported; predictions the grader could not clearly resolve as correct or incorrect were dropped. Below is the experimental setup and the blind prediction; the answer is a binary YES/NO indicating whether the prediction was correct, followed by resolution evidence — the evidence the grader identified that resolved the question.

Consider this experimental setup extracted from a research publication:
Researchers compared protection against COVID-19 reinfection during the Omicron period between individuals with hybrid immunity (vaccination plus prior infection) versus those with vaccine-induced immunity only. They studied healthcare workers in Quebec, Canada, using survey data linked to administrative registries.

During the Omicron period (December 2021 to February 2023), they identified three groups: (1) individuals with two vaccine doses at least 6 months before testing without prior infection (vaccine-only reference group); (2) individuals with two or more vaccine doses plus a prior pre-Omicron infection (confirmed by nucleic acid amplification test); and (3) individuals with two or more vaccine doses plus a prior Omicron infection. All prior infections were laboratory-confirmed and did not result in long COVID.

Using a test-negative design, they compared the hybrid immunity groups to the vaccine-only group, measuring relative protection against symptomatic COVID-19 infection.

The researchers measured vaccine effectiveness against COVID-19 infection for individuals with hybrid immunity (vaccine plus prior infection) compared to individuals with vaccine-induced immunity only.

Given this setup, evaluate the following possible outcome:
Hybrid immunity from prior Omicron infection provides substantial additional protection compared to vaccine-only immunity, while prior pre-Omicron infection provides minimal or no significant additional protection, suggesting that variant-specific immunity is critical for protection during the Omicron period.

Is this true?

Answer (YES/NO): NO